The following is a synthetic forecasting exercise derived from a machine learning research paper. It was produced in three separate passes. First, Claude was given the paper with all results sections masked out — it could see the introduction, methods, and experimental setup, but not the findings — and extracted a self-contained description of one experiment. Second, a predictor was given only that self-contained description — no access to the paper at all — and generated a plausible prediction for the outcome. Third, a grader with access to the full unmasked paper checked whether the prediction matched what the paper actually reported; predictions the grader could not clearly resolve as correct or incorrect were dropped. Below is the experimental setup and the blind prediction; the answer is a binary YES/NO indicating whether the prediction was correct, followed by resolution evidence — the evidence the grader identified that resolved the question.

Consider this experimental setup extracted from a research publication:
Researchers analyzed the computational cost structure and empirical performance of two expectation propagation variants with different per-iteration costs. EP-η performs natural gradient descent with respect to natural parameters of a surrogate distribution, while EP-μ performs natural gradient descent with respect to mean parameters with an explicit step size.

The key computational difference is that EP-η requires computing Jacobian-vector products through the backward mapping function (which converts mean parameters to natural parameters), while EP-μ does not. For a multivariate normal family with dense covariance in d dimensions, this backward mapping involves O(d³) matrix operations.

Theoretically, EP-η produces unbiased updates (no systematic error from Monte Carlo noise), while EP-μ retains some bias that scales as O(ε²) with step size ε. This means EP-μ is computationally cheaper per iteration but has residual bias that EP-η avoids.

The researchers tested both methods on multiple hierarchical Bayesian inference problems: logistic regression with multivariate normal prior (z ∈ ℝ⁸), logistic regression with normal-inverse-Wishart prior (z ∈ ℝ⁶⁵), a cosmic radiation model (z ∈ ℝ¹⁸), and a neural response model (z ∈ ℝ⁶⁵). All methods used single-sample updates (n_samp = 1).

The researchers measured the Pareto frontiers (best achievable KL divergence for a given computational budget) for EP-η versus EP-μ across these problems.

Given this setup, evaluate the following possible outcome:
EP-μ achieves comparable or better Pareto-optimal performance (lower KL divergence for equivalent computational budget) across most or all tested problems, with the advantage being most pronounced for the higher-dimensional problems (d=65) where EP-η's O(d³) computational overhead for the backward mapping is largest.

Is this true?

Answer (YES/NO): NO